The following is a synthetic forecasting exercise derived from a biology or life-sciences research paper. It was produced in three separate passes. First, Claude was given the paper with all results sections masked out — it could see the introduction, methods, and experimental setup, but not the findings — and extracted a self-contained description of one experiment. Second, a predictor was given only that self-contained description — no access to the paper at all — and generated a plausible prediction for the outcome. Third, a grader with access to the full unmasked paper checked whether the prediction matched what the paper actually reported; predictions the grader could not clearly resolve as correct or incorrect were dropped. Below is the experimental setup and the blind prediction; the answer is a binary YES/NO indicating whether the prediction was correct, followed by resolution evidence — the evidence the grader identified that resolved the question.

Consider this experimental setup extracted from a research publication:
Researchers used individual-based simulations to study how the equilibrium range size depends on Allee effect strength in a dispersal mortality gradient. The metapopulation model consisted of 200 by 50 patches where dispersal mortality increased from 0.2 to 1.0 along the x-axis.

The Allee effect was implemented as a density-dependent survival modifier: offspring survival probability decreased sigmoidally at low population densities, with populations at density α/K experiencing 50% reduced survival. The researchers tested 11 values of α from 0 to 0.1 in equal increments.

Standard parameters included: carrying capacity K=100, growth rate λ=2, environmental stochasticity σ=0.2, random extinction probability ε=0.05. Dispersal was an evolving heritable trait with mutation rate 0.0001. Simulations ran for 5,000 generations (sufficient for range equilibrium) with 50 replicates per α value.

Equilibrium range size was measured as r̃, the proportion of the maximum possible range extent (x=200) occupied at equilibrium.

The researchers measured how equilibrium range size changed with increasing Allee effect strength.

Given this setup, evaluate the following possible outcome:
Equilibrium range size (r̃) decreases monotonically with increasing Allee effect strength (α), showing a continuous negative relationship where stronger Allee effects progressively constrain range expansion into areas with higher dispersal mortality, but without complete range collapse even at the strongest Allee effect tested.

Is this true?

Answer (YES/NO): NO